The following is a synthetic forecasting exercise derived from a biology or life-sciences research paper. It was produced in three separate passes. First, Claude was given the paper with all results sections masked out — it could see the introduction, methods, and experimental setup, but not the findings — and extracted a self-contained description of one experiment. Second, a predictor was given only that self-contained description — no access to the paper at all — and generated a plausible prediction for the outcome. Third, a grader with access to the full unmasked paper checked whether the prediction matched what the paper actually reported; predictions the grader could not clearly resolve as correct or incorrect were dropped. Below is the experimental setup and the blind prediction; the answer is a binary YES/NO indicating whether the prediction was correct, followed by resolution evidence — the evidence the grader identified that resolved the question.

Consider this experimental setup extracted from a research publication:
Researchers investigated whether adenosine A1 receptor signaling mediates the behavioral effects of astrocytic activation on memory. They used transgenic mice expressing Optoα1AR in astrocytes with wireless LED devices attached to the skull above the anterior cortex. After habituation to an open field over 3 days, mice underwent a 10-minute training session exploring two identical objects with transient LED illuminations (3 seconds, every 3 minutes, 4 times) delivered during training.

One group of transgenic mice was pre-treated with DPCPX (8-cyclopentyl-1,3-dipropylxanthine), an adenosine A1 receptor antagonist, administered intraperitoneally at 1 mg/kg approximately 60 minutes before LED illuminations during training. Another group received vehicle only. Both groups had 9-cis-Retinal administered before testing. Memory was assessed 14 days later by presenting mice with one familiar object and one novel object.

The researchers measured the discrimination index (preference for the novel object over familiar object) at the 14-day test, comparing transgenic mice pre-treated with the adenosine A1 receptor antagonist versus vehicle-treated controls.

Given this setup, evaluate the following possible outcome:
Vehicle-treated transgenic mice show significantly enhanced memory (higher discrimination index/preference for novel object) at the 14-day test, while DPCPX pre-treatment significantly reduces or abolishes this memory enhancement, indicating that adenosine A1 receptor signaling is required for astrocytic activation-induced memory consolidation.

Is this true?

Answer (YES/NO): YES